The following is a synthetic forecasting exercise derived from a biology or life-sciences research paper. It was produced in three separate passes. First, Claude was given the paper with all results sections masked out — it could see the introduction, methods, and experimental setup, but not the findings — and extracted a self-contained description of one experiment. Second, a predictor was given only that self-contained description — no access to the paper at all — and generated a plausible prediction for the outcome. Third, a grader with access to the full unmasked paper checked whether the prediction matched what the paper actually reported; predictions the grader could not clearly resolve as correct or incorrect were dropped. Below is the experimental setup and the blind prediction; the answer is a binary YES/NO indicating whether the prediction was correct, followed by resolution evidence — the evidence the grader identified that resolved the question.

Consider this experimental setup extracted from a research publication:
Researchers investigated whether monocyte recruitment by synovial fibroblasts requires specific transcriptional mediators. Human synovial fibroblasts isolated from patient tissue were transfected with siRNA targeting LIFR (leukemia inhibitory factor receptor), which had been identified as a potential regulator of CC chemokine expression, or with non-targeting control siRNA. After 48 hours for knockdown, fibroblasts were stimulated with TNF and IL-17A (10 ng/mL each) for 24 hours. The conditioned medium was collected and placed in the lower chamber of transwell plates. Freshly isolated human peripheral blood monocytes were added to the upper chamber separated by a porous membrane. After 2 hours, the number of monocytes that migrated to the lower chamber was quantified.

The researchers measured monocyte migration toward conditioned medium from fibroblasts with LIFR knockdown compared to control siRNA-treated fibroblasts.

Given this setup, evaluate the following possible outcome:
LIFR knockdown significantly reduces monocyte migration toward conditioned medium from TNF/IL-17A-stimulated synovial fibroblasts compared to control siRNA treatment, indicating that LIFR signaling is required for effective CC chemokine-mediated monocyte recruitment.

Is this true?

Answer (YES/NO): NO